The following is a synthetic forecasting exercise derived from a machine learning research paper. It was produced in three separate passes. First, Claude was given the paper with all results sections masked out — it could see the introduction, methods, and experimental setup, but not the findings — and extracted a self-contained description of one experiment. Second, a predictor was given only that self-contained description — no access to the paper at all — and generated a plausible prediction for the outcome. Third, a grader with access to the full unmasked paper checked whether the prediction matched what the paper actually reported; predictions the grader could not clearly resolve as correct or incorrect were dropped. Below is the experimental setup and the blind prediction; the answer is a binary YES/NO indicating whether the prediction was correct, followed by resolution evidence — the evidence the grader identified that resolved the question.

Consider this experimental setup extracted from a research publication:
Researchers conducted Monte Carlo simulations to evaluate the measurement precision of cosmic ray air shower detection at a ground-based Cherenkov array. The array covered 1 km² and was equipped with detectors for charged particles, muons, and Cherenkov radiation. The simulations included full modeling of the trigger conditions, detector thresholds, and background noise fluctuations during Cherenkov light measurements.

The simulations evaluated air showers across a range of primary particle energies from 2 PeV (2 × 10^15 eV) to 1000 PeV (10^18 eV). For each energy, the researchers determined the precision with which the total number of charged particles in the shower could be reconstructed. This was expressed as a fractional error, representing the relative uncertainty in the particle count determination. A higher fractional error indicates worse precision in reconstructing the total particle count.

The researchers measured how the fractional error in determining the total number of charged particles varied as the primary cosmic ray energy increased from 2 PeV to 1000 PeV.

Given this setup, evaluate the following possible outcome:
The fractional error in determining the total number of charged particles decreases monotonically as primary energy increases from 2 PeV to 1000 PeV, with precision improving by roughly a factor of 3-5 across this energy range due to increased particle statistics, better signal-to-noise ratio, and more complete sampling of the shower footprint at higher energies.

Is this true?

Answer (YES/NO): NO